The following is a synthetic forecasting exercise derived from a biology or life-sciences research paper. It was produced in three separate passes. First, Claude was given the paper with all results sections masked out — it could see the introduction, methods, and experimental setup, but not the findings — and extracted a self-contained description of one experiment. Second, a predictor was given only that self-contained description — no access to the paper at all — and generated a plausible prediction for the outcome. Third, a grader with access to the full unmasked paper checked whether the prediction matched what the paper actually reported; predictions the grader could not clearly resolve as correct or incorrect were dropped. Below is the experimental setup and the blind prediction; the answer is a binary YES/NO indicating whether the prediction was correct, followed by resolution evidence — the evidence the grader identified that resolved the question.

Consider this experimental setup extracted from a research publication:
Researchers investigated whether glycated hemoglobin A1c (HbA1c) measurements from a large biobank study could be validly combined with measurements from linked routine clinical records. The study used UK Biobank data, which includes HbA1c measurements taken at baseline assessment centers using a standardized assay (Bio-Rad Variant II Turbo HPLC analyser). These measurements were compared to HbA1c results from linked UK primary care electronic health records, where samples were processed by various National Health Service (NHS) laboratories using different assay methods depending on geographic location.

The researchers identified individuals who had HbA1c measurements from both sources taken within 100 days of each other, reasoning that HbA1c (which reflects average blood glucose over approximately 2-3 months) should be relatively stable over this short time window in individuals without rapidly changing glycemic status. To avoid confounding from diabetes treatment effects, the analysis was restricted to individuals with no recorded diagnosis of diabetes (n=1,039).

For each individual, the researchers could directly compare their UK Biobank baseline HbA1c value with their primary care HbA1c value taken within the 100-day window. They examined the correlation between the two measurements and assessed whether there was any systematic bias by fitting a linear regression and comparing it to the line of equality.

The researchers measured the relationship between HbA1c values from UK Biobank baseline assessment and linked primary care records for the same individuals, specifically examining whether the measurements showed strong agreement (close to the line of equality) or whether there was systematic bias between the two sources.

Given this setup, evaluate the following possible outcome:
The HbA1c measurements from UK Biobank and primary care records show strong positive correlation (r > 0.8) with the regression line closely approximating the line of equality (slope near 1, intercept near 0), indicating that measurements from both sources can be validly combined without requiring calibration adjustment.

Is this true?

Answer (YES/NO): NO